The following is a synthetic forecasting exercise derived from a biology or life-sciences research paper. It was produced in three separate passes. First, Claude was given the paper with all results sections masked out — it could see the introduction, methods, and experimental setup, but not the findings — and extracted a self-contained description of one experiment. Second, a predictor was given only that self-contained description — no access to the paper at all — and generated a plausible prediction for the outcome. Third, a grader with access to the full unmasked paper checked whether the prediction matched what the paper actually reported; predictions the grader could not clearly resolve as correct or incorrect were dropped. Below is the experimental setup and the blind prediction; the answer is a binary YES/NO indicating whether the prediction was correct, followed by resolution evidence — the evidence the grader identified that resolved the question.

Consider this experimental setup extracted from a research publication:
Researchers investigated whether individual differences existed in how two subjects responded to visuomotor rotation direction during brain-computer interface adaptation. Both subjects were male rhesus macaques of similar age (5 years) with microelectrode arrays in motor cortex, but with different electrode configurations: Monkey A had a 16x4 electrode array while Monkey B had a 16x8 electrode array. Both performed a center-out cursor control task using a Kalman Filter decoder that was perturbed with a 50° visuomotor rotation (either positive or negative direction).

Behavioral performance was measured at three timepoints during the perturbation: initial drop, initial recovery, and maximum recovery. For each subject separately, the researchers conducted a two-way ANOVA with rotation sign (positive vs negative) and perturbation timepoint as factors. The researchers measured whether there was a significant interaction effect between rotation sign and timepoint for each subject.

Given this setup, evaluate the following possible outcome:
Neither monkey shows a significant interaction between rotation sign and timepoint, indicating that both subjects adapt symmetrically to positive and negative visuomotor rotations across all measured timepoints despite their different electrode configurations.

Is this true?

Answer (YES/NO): YES